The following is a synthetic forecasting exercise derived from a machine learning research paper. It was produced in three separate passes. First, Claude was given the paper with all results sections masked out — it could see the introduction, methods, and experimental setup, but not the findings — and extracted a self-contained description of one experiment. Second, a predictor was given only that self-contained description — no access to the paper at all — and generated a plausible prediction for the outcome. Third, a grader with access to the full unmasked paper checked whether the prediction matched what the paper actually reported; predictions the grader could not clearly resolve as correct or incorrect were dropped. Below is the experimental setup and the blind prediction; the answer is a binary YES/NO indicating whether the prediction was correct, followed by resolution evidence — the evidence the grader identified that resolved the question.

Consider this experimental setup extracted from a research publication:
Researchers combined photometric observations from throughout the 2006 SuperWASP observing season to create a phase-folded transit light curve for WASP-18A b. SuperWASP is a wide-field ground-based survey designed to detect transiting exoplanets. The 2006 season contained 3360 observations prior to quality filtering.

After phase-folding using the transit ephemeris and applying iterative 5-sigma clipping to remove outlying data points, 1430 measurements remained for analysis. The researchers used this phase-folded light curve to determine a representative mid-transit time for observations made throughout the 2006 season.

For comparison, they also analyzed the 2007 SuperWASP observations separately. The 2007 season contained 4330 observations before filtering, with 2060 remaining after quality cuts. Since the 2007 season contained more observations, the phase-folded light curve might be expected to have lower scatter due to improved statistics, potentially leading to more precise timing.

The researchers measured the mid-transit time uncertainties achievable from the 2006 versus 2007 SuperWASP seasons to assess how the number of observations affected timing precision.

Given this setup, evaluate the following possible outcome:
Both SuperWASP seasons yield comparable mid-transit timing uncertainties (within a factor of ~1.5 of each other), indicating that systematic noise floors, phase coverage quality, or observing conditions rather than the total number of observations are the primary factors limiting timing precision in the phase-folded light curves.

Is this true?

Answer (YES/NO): YES